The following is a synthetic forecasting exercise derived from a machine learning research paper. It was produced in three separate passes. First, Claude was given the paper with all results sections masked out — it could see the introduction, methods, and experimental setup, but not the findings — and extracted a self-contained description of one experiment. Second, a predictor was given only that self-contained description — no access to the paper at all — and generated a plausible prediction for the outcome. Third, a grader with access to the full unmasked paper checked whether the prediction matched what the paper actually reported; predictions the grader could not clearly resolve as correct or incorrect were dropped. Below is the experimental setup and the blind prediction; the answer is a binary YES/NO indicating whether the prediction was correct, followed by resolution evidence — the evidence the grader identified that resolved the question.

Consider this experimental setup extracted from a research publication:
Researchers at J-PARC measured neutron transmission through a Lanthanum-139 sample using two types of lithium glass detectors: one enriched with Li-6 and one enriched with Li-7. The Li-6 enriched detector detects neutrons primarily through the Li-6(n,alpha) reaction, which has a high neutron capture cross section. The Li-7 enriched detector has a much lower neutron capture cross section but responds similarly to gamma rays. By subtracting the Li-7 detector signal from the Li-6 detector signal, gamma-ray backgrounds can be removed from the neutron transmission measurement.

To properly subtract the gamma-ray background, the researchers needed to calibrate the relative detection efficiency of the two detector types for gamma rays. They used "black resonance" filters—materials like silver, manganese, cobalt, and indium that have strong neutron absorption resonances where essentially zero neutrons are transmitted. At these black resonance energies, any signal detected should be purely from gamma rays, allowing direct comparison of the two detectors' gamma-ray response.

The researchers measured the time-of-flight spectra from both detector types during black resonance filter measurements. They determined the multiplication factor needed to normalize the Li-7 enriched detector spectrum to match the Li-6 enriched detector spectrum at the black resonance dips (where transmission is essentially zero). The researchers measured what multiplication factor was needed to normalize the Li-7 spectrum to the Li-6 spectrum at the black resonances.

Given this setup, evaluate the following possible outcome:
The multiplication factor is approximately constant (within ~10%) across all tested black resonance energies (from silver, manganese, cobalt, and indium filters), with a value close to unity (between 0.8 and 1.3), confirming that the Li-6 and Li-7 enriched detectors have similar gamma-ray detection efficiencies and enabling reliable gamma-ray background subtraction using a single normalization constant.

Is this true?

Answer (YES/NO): NO